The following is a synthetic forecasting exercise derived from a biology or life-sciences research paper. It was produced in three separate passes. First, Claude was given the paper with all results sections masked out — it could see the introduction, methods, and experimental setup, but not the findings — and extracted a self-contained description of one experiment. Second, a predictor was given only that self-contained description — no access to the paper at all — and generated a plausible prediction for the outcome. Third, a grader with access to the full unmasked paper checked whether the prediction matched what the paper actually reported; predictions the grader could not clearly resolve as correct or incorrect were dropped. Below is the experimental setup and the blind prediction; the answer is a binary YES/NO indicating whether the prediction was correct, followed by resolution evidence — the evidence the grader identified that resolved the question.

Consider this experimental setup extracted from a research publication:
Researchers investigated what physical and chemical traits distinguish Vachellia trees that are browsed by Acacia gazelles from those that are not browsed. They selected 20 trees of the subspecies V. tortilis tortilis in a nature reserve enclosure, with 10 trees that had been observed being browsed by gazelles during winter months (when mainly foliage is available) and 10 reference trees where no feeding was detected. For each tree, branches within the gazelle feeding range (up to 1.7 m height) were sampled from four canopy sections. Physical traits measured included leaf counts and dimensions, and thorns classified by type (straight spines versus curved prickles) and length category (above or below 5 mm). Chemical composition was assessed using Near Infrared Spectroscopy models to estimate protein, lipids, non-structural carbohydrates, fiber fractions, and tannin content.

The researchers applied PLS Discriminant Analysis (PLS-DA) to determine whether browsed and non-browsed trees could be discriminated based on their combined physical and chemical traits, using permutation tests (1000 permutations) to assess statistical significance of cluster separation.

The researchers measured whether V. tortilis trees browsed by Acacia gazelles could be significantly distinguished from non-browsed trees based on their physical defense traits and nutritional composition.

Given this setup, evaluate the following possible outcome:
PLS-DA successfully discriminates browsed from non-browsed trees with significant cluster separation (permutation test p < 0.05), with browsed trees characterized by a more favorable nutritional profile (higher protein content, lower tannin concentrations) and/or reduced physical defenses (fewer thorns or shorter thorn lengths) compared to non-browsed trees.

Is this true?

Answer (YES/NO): YES